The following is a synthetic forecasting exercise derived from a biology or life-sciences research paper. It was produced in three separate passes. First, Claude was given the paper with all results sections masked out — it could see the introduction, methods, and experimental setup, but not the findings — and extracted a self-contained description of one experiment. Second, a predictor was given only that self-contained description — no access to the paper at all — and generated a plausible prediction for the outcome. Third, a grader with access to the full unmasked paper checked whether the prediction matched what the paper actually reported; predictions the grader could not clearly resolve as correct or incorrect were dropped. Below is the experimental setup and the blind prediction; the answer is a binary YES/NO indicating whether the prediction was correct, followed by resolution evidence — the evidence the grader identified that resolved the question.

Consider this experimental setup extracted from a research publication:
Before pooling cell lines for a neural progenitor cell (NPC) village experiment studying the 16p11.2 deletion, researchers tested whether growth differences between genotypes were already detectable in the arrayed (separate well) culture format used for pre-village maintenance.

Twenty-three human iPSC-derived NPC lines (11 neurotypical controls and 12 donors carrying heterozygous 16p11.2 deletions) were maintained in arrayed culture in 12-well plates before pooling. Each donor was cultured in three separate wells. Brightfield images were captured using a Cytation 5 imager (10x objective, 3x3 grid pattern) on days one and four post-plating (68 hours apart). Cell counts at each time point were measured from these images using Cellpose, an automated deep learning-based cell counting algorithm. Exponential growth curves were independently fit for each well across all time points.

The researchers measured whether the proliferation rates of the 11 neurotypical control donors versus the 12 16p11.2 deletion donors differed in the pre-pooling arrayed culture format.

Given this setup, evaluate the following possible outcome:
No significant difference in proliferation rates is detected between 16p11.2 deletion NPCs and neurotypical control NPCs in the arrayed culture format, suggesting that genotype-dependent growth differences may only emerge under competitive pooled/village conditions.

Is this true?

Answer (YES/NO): NO